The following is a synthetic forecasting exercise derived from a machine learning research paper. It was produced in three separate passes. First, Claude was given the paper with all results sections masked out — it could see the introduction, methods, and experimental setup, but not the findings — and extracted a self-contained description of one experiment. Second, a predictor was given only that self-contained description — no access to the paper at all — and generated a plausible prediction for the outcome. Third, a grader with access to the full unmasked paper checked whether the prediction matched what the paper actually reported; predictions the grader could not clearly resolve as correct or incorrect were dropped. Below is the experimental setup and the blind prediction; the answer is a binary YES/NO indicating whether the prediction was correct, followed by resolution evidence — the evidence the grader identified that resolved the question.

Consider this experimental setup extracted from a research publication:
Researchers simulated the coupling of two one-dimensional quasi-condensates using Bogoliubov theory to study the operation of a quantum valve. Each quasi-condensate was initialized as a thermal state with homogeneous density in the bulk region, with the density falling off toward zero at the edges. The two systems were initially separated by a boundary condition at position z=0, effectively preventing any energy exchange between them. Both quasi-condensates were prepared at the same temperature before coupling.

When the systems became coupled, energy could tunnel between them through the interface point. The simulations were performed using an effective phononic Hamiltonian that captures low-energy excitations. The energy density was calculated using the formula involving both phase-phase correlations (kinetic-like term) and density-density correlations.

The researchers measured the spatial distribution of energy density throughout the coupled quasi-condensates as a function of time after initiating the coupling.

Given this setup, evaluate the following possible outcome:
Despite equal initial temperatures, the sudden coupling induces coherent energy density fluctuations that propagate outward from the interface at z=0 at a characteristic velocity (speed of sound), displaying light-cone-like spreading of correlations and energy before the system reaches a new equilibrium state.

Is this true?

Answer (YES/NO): YES